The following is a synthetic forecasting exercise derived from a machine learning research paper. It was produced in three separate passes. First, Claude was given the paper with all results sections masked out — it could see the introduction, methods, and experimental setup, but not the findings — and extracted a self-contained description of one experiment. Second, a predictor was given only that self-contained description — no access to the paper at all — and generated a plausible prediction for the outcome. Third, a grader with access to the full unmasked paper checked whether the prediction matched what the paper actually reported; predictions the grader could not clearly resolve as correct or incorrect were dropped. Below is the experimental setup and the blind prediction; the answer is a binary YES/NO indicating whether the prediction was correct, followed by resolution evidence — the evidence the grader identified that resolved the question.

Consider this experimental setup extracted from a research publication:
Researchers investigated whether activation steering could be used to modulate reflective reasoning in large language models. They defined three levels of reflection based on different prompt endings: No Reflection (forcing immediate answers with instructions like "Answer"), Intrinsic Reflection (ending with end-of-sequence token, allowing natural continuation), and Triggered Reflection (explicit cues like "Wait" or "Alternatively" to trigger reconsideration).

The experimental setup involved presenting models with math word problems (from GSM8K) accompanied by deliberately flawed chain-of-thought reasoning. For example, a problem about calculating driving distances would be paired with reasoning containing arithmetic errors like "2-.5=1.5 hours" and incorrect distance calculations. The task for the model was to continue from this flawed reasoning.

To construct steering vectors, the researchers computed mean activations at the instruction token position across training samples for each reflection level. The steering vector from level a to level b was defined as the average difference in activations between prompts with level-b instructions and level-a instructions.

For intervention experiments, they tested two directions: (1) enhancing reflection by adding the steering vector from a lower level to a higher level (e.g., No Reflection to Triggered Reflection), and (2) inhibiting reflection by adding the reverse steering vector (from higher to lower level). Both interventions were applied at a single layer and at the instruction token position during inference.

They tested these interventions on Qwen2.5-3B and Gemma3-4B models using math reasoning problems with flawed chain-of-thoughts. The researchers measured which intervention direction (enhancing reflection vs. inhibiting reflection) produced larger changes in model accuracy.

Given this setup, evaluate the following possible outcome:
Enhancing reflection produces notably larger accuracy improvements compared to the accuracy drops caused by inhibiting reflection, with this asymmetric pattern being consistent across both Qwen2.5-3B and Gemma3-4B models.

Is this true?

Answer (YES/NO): NO